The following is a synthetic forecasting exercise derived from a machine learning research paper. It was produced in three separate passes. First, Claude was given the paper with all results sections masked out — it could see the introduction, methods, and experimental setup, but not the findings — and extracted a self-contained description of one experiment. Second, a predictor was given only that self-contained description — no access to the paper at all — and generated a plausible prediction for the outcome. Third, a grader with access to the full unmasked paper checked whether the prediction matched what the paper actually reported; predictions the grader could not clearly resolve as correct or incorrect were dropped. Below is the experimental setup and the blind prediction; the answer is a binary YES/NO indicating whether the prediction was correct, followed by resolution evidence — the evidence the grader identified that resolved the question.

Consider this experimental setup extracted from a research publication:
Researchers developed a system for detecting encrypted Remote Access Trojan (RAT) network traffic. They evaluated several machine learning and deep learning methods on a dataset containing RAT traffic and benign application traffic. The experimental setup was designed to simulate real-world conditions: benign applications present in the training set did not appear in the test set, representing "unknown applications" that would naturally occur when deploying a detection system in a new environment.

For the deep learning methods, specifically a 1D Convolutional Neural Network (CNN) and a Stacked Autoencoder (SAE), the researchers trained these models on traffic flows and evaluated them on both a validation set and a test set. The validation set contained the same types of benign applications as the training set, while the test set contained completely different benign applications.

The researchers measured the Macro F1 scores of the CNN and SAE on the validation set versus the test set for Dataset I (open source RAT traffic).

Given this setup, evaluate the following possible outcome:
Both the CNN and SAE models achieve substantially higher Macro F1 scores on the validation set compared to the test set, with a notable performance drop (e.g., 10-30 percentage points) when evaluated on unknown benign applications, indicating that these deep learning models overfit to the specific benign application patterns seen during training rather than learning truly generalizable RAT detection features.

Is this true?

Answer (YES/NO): NO